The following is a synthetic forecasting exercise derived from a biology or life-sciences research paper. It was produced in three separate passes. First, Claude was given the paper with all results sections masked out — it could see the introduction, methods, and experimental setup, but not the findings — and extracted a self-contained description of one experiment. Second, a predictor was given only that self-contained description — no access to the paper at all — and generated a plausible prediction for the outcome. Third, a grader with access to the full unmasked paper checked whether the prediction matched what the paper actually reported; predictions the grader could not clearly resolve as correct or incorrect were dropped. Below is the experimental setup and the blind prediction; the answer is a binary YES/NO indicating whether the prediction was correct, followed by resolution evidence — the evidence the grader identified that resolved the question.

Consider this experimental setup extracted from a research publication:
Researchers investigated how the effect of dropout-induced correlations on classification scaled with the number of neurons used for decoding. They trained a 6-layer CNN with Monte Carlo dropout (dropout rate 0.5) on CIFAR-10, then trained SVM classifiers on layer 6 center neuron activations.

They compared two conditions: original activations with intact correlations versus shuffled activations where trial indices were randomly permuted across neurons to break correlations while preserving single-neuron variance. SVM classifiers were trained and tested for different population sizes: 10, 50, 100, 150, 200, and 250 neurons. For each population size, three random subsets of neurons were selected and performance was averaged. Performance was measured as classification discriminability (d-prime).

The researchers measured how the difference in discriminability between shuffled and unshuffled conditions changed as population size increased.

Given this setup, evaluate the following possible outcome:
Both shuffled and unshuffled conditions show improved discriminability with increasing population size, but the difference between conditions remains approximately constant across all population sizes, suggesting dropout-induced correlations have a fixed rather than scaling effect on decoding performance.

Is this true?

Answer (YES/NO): NO